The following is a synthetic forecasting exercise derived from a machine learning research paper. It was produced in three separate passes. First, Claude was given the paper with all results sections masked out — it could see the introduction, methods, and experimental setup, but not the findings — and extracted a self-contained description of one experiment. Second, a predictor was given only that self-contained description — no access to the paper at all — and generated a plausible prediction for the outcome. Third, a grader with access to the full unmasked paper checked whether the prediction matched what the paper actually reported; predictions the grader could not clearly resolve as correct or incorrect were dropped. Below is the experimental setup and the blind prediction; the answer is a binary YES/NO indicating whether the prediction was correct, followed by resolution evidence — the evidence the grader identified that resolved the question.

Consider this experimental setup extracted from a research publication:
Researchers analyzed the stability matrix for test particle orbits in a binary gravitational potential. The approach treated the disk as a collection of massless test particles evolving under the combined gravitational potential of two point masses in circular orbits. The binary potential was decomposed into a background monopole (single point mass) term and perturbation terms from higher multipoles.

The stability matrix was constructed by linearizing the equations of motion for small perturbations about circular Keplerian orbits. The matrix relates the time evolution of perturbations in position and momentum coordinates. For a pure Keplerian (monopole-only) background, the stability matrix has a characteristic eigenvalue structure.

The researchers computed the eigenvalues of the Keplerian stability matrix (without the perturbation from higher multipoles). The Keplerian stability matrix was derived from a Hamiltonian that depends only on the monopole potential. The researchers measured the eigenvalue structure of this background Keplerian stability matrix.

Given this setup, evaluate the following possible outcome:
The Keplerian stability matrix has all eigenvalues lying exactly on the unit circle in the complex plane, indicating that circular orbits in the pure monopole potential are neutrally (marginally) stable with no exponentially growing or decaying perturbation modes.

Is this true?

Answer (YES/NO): NO